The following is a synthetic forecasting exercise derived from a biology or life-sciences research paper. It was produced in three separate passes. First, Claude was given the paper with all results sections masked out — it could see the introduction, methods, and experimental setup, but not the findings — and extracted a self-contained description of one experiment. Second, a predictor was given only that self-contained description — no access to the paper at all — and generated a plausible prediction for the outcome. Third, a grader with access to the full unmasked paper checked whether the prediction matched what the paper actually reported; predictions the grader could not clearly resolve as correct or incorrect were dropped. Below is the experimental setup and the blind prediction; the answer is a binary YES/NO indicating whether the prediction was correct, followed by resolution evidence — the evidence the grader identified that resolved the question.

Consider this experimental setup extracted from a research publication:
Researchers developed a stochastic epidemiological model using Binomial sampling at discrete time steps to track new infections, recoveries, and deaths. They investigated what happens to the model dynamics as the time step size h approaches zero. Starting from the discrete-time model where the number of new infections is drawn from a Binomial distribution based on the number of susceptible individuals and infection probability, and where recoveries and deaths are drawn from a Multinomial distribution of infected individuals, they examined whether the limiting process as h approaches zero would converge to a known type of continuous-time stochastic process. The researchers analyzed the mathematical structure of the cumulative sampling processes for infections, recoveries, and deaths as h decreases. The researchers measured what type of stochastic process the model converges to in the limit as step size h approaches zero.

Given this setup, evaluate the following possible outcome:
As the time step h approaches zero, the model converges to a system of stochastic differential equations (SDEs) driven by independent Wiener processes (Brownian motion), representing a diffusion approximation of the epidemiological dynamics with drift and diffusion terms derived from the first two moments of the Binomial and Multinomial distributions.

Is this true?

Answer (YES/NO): NO